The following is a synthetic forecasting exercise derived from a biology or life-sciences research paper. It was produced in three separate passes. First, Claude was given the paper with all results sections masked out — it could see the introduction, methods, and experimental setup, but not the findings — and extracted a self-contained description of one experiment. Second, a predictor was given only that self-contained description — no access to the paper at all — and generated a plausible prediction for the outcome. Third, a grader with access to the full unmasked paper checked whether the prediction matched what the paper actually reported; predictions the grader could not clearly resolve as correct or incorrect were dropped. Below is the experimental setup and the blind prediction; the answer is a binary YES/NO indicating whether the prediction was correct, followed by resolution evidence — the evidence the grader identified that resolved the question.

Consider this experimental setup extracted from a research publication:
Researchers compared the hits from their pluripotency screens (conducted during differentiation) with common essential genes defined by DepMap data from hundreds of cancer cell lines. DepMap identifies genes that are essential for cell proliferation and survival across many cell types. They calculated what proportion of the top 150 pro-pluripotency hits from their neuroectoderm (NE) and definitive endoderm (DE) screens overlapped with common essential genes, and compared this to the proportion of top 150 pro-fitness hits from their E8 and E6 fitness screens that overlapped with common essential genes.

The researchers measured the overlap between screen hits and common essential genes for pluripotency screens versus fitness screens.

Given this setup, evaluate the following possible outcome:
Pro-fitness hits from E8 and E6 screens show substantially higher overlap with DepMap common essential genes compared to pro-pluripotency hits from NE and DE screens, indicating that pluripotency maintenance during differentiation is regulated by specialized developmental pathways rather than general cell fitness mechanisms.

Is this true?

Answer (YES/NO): YES